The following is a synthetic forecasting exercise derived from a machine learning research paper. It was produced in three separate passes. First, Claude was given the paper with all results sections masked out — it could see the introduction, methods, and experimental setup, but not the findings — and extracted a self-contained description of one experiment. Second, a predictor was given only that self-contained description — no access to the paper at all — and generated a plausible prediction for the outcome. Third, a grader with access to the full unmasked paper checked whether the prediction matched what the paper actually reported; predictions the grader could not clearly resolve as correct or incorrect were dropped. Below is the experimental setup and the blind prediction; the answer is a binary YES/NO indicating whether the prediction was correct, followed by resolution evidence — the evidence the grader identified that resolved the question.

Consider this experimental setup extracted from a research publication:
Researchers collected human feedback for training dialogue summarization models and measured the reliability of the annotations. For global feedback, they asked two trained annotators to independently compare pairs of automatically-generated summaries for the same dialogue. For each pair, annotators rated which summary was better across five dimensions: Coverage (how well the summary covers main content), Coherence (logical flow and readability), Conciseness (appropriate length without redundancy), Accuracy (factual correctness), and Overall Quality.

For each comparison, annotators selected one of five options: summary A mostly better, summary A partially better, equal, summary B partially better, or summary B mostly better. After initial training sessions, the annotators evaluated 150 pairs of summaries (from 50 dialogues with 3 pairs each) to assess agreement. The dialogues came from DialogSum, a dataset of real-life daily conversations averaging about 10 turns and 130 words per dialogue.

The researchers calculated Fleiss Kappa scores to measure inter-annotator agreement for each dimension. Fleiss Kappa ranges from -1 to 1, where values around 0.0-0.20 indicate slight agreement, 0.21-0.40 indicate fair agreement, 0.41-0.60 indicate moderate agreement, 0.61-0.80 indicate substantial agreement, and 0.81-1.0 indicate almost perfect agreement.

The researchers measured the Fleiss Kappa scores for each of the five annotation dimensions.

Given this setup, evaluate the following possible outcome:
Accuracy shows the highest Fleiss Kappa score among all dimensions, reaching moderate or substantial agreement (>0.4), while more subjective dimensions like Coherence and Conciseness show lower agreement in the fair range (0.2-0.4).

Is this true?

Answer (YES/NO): NO